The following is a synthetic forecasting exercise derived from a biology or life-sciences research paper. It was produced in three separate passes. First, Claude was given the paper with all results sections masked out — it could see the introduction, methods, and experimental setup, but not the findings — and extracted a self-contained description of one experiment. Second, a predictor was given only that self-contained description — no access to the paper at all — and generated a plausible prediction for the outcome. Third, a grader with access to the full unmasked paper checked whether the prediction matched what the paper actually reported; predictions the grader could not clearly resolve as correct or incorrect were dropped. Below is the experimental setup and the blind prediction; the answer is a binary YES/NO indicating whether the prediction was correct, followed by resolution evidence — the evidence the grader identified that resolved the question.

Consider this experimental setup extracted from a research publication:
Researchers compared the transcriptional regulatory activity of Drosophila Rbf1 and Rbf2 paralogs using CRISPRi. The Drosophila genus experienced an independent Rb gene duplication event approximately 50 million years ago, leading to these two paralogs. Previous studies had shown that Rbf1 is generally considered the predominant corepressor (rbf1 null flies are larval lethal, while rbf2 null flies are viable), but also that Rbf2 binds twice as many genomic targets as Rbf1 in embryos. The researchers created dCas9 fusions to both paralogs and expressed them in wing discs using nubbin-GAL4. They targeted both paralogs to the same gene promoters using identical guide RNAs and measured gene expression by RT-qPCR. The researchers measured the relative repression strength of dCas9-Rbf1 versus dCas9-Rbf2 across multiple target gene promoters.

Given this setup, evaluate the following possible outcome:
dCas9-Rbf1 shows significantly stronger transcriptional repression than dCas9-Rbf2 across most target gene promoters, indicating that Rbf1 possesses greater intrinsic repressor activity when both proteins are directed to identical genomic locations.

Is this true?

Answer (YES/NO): YES